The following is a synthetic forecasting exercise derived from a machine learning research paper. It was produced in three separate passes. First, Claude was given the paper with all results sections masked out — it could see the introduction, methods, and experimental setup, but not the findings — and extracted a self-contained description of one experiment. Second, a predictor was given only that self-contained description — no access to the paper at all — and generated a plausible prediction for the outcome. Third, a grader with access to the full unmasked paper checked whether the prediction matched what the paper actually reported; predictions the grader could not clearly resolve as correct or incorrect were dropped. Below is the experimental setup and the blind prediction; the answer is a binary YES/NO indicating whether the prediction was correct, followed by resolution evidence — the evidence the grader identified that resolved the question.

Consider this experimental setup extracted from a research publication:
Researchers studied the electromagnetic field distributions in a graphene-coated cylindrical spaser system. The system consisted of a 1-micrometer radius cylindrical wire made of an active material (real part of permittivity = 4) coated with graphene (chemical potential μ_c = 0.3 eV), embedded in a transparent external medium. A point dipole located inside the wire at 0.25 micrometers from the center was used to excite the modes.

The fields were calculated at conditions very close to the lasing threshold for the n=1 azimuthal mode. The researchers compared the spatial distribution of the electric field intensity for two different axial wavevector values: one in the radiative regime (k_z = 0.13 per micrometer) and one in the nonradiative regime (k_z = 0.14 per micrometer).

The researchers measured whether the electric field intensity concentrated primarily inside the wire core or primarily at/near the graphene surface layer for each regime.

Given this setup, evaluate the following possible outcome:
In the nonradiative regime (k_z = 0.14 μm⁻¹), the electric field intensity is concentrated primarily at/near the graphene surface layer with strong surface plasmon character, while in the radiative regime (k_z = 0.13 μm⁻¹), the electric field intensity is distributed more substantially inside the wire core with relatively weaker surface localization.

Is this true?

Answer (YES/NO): NO